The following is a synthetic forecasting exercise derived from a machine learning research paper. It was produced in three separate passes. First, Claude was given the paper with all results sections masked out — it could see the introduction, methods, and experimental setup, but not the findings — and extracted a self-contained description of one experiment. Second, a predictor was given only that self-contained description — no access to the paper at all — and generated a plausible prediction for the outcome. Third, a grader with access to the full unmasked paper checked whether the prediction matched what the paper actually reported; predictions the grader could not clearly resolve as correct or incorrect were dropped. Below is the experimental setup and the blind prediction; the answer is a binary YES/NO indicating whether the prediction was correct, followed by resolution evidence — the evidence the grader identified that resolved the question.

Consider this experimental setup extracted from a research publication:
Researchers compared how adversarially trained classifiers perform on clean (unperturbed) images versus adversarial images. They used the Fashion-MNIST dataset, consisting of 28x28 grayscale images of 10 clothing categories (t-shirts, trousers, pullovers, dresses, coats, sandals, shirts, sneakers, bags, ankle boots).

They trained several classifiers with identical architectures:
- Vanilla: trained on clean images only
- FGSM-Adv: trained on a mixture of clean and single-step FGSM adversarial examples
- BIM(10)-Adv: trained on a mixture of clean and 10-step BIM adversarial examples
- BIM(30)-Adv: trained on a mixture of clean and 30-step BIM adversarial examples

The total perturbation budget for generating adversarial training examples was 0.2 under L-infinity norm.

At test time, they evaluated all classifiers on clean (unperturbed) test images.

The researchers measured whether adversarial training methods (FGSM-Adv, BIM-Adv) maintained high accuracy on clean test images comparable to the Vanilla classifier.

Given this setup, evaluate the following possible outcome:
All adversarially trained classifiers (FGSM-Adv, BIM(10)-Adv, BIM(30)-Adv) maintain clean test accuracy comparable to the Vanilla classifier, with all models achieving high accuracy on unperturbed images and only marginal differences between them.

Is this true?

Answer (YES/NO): YES